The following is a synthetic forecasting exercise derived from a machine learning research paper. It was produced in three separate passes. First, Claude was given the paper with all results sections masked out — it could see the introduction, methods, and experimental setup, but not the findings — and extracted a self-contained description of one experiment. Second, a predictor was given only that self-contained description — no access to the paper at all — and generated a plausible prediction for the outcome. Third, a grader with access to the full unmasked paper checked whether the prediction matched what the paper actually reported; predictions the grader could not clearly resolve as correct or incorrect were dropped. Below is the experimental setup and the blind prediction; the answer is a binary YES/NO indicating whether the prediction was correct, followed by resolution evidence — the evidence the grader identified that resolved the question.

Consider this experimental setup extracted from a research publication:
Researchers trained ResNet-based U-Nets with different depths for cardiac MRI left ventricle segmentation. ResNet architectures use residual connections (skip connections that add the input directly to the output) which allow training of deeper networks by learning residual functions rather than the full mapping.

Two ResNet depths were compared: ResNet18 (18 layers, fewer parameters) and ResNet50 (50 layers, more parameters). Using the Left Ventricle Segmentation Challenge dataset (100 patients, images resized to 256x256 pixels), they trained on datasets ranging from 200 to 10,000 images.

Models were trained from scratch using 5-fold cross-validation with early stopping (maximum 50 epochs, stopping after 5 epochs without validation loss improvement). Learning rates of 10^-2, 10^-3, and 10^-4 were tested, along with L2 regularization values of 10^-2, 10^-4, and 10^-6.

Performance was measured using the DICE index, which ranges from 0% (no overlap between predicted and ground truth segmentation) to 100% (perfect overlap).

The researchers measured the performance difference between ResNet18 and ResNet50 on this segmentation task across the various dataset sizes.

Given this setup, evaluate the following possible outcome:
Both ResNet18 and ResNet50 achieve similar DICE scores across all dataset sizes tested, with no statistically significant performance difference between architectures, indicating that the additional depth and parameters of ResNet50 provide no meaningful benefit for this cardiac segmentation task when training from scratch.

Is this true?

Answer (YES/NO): NO